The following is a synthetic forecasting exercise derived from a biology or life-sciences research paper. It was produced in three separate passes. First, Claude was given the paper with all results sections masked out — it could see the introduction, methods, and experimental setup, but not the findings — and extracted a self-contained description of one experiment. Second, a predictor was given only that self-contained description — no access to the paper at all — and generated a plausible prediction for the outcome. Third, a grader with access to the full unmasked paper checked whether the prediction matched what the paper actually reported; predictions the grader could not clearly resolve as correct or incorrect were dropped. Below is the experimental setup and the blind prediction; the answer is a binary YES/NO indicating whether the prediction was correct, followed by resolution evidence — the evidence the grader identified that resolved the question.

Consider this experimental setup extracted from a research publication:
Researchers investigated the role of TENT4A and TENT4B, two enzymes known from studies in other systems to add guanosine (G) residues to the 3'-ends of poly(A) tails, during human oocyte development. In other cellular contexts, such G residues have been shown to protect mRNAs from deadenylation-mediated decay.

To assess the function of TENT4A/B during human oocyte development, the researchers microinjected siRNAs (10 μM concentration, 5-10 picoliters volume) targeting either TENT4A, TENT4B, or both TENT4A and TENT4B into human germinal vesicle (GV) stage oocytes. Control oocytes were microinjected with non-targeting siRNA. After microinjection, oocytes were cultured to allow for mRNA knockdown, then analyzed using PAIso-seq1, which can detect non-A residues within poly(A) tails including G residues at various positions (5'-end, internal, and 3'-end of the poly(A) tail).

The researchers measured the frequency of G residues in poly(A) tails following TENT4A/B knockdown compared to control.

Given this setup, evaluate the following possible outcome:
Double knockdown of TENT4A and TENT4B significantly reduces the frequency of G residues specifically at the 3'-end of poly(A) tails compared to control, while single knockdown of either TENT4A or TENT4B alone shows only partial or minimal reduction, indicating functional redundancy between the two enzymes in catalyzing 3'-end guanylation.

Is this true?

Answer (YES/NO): NO